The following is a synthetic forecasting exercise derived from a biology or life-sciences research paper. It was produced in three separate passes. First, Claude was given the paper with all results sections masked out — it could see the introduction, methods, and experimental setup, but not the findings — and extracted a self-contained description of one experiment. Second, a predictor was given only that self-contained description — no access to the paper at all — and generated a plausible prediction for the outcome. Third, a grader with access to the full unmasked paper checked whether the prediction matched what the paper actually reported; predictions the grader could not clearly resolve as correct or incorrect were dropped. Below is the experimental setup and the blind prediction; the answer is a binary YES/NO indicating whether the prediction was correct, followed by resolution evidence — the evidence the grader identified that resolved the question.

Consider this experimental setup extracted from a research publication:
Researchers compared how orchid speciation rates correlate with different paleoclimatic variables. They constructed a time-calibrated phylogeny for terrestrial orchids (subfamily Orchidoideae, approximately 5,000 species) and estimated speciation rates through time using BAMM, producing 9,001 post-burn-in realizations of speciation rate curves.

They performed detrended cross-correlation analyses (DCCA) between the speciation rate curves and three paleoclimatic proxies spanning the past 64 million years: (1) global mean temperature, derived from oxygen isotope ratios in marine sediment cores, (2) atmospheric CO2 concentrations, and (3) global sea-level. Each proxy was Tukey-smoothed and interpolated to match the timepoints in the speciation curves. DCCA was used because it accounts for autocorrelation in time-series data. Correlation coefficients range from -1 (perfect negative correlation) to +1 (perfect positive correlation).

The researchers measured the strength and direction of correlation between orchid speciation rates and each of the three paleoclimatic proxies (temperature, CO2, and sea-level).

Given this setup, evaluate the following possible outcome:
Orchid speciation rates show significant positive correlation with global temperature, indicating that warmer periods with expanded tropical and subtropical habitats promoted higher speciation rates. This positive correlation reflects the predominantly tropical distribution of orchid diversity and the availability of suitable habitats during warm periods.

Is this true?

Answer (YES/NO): NO